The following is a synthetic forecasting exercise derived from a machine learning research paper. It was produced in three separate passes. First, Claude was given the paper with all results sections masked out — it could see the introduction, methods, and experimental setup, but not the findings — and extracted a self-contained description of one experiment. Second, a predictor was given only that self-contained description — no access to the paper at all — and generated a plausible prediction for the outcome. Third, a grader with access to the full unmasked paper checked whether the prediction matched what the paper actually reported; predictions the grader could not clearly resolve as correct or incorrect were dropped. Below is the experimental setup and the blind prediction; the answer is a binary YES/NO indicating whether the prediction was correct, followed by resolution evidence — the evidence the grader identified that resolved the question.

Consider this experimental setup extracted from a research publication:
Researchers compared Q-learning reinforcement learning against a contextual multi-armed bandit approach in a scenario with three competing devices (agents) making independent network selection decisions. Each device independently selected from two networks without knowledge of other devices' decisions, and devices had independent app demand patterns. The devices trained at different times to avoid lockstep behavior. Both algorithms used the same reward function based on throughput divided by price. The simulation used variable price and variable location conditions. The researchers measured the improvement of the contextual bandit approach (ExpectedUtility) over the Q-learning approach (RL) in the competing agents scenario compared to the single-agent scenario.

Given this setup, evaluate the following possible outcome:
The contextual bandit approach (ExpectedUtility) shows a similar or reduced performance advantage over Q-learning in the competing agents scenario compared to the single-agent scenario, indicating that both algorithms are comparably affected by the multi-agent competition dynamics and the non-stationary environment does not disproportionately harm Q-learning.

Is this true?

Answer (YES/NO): YES